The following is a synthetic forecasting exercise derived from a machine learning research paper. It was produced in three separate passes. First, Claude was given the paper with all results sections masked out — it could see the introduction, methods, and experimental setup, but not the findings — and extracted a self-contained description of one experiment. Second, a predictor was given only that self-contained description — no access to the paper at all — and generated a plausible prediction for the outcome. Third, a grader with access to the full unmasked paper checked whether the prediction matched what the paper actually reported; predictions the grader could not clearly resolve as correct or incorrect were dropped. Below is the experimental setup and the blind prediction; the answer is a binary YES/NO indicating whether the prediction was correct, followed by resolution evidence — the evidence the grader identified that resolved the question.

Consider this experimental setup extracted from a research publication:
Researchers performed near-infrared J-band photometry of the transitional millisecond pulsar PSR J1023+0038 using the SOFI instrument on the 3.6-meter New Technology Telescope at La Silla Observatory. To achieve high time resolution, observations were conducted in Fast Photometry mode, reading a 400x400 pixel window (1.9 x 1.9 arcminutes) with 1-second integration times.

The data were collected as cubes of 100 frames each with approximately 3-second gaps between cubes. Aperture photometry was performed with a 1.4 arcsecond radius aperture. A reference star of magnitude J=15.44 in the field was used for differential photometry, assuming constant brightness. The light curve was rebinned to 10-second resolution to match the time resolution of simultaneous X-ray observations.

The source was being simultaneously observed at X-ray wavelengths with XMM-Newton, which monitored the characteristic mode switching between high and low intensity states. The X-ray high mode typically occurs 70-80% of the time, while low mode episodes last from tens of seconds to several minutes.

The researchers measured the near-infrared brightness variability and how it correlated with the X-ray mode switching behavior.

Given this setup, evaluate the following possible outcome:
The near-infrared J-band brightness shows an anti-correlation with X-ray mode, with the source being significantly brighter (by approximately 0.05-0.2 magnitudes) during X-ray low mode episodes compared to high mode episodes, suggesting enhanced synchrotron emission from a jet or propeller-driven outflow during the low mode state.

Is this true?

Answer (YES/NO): NO